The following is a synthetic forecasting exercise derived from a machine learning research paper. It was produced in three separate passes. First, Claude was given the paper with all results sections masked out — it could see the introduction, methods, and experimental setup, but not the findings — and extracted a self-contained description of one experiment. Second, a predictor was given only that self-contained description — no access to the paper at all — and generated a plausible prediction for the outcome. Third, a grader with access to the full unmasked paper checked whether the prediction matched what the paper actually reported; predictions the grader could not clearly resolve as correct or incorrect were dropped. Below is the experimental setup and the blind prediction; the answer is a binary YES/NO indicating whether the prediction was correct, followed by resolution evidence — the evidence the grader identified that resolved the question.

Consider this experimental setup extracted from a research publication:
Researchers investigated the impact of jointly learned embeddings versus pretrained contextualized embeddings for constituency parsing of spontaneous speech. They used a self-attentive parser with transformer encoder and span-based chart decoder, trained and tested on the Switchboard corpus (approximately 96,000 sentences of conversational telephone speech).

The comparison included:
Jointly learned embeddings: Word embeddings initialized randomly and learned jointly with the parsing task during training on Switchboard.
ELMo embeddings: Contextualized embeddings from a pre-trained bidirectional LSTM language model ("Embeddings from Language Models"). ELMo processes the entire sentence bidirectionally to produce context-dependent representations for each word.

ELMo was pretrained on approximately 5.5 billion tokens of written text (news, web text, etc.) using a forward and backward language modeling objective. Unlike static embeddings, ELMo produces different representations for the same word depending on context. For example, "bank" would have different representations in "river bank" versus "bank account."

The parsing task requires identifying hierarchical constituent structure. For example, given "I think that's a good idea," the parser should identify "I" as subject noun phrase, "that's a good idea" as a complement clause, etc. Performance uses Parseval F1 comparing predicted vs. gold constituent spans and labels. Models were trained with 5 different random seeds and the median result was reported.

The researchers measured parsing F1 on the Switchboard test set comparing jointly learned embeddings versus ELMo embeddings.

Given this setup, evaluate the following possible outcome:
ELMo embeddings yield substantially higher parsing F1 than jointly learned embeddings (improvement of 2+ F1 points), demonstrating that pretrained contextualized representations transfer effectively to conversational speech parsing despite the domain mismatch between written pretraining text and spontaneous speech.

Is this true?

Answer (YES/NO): NO